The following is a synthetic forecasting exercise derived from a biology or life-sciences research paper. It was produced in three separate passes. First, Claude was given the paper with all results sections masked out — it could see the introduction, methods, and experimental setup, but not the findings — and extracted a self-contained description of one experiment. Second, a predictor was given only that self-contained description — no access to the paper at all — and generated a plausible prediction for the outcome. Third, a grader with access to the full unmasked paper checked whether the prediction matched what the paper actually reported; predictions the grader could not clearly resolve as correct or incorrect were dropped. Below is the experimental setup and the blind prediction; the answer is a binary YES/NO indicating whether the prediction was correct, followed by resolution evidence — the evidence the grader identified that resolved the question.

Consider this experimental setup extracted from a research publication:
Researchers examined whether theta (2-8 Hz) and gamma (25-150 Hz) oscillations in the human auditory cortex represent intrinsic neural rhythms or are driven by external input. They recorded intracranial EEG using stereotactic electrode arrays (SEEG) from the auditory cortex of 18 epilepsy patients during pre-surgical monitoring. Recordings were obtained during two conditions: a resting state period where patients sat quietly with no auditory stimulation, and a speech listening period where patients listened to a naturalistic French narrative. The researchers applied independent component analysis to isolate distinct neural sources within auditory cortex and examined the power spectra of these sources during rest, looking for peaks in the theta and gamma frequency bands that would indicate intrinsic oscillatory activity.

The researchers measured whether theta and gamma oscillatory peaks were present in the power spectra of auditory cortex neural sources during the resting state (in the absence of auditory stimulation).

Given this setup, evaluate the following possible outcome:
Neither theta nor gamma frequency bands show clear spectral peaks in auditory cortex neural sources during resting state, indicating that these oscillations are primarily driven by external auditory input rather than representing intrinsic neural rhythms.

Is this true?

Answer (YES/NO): YES